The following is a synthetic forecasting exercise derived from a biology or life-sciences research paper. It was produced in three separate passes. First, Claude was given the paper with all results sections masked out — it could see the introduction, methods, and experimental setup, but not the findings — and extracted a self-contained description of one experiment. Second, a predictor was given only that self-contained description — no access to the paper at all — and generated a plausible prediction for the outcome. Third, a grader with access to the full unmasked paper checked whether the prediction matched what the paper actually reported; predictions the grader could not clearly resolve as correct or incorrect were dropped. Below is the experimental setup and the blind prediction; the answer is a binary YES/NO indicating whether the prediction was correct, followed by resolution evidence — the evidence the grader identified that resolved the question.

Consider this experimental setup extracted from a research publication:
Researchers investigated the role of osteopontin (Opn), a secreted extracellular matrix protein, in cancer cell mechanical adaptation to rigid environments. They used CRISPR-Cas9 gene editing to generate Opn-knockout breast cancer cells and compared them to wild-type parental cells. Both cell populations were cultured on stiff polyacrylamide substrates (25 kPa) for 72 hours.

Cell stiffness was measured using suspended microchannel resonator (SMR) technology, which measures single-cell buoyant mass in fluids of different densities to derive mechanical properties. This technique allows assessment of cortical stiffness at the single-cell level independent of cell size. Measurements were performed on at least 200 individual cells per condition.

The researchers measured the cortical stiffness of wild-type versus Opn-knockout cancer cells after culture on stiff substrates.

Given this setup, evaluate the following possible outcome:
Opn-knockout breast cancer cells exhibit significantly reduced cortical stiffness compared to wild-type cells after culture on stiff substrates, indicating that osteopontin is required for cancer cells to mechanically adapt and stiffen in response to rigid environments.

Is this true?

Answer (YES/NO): YES